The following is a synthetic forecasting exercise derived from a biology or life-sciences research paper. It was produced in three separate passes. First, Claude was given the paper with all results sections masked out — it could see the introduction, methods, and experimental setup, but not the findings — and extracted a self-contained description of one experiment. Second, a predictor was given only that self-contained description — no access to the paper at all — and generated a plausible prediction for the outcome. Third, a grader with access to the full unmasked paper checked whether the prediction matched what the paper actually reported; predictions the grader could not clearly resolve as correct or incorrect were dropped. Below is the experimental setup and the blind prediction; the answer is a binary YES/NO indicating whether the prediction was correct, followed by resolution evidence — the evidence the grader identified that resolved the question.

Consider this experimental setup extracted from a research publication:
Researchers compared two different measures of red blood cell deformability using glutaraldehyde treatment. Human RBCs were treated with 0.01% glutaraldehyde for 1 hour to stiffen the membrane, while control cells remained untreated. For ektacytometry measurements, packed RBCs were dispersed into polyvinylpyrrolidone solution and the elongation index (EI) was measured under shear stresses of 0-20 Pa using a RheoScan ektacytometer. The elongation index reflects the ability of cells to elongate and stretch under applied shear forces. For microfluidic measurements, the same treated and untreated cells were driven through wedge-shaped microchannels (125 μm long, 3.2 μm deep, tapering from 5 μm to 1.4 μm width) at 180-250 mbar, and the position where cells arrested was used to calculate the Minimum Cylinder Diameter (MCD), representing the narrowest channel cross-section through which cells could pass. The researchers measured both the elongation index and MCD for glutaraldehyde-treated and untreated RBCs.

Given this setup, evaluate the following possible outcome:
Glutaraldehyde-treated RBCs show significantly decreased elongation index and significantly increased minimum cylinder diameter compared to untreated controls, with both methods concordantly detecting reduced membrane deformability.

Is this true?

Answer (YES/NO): NO